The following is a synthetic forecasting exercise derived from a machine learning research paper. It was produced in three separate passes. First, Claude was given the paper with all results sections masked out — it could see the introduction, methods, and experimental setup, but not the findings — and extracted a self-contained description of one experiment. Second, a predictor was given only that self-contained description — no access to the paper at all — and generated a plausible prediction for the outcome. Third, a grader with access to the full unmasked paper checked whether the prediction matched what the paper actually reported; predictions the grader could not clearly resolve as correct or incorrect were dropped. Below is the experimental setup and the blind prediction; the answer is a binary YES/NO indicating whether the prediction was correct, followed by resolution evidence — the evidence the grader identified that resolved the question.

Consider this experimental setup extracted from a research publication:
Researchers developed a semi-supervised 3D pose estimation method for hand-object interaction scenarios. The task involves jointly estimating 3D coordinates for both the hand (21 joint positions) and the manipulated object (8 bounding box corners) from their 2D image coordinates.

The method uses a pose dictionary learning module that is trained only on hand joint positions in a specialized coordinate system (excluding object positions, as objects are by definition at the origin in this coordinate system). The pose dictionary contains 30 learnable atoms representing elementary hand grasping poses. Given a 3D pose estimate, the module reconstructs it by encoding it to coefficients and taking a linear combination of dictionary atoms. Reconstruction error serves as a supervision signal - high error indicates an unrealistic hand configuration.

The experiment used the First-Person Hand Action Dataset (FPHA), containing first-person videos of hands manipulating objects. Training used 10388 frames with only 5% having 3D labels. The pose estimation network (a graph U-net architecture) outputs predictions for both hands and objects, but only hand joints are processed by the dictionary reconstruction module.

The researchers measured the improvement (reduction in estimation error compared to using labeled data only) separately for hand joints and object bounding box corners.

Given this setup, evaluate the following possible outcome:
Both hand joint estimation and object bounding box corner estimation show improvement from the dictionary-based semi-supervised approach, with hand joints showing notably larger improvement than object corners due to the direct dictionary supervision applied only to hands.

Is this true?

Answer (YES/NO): NO